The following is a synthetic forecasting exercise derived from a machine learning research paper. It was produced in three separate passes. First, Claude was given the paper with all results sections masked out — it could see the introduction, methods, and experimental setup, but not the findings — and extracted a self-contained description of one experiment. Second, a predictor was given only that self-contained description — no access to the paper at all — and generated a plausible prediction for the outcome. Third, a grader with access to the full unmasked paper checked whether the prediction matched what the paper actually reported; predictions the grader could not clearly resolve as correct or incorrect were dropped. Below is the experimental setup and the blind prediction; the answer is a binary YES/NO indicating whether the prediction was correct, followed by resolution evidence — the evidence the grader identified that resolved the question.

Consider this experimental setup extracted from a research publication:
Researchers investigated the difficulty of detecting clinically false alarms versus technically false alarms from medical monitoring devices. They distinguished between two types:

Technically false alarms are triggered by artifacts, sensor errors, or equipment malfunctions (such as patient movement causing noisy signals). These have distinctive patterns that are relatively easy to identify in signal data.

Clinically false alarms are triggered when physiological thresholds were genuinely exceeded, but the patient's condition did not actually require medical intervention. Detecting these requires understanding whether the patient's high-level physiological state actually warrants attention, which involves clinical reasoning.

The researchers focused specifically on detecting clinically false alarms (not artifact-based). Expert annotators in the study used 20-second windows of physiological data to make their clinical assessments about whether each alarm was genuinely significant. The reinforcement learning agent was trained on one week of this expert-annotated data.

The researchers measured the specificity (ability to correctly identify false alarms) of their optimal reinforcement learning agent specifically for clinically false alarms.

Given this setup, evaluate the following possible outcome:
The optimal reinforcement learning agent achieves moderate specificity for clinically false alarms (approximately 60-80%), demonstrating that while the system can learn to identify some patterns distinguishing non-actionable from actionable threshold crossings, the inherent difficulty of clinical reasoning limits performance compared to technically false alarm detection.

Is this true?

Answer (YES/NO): NO